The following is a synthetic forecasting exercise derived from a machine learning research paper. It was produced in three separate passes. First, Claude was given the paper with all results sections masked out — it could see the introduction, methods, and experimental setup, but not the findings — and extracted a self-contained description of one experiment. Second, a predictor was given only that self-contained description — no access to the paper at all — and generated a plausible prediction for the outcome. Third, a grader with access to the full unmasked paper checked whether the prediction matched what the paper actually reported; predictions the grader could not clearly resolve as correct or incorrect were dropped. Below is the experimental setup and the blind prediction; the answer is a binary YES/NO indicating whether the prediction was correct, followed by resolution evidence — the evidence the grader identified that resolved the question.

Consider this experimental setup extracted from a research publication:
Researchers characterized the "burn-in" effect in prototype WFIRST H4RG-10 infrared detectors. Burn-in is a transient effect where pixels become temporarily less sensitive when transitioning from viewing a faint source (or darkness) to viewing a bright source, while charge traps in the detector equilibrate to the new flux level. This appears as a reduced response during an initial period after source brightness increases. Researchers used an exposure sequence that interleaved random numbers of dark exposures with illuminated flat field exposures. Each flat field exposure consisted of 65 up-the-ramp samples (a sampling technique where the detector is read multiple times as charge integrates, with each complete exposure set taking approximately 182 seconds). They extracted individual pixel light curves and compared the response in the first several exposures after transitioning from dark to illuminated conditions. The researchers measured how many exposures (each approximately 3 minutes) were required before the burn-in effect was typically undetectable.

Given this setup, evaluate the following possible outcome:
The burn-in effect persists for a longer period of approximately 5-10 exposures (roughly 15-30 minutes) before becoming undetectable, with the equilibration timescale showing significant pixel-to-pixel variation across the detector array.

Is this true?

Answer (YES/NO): NO